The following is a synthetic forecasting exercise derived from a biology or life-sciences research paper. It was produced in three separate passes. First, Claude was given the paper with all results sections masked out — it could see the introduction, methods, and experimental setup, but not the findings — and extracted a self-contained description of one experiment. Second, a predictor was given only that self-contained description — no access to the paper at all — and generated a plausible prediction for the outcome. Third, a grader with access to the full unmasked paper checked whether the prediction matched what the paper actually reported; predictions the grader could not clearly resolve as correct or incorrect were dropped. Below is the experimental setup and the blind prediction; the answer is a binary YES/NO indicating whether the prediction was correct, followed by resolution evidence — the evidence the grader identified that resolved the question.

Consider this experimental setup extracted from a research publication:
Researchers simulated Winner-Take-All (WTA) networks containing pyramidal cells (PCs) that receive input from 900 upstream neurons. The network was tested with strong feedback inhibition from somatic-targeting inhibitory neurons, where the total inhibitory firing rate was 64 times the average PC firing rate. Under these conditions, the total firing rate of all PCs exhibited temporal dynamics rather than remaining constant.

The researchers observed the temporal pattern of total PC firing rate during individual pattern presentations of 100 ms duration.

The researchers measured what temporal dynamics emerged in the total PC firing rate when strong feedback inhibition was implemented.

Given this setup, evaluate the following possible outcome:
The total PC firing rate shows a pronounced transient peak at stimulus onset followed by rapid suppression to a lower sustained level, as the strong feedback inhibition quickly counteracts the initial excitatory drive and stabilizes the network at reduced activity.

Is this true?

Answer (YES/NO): NO